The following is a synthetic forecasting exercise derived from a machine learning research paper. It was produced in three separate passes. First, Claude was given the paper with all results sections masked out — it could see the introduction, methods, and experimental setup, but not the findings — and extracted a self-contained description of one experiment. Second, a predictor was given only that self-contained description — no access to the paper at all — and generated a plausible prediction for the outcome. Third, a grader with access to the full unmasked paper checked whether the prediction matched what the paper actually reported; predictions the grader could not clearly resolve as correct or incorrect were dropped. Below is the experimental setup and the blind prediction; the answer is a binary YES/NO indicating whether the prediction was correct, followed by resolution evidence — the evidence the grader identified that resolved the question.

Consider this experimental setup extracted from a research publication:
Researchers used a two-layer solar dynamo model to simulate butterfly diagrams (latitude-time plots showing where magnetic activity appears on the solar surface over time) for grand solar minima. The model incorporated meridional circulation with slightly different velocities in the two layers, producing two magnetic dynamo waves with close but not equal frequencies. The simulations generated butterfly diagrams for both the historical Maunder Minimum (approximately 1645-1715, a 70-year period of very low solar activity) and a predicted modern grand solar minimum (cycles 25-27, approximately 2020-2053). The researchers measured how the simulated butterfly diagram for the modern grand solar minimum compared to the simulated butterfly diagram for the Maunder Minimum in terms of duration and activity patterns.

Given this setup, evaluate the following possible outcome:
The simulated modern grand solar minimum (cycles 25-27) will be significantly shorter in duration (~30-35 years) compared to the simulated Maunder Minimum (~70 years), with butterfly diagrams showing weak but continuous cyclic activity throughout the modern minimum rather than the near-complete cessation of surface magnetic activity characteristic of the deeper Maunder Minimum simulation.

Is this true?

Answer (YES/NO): NO